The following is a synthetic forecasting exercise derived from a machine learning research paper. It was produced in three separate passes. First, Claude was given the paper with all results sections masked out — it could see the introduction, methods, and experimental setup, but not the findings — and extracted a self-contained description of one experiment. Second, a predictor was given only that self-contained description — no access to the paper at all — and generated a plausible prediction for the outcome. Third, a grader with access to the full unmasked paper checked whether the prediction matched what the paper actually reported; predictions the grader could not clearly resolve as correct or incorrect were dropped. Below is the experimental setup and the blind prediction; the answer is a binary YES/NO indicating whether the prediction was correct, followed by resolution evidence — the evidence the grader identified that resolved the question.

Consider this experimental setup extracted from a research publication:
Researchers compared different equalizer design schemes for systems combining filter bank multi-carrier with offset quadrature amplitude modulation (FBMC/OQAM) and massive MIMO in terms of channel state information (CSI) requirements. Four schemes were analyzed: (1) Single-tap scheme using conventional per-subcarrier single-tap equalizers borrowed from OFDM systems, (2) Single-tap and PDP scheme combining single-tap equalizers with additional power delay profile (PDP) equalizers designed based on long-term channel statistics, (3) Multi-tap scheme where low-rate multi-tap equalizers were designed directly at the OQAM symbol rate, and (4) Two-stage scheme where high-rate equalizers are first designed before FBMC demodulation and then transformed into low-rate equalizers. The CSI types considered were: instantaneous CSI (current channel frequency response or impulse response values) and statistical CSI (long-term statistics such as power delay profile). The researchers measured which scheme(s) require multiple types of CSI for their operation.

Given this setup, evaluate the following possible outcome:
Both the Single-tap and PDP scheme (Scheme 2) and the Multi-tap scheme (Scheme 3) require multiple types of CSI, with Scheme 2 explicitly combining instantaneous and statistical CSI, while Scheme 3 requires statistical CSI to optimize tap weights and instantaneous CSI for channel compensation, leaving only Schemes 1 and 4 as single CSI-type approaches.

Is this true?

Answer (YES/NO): NO